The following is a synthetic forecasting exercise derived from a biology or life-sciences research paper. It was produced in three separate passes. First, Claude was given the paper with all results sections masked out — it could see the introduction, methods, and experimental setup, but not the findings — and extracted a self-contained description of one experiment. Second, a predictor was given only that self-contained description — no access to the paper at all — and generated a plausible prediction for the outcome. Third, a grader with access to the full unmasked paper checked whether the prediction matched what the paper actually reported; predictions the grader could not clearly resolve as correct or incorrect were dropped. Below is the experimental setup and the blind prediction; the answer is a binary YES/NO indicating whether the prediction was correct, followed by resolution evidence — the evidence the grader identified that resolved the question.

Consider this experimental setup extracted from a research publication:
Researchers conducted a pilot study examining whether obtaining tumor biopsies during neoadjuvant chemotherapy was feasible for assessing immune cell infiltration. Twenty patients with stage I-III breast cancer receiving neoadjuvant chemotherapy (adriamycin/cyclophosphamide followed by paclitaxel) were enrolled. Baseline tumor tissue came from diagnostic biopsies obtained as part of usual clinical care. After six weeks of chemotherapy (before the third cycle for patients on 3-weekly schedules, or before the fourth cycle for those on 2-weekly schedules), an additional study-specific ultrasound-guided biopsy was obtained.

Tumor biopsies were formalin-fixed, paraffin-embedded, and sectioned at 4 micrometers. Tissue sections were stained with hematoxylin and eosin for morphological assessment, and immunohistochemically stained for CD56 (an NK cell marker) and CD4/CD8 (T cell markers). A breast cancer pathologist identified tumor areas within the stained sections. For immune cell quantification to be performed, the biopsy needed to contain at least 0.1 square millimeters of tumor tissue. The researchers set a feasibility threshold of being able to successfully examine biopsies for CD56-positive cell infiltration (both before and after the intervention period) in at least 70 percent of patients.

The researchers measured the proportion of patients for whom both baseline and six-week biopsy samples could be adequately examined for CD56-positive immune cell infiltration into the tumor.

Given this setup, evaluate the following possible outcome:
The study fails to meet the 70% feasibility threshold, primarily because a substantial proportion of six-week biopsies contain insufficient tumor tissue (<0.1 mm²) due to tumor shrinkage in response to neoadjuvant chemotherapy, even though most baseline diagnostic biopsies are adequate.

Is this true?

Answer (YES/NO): NO